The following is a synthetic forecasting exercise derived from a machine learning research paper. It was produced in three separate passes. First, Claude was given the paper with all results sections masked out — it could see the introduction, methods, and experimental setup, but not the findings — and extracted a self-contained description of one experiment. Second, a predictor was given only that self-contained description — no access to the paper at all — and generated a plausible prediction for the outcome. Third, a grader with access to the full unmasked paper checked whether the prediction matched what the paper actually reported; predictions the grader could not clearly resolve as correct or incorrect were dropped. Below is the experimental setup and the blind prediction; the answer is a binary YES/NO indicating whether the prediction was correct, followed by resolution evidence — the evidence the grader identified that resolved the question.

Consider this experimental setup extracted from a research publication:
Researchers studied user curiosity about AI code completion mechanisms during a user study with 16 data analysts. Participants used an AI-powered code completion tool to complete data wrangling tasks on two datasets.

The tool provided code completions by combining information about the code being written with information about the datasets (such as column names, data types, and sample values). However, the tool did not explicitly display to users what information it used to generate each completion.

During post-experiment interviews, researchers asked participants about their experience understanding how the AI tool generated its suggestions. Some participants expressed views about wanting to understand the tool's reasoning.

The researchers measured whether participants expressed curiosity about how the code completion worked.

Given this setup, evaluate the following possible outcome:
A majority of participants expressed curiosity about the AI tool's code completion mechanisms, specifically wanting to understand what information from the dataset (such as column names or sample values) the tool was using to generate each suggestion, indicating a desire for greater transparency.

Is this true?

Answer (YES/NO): NO